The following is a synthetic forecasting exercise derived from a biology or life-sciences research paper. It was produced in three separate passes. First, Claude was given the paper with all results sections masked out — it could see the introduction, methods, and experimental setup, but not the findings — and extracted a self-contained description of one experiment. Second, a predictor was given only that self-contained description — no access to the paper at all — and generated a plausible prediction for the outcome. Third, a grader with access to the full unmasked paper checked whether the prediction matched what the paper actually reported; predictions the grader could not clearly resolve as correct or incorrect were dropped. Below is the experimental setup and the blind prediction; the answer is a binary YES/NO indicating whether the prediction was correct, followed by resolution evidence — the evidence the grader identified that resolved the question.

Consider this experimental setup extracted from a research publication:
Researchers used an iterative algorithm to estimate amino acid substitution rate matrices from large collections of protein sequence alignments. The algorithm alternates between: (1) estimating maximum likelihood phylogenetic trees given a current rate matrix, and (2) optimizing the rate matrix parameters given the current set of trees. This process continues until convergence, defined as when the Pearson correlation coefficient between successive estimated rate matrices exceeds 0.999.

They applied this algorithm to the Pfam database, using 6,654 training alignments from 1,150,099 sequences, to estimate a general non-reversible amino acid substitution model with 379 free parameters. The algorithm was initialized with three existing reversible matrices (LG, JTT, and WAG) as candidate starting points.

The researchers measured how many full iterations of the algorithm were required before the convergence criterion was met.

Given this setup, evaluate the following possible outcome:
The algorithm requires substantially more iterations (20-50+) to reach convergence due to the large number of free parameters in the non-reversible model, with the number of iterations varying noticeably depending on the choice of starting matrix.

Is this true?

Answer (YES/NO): NO